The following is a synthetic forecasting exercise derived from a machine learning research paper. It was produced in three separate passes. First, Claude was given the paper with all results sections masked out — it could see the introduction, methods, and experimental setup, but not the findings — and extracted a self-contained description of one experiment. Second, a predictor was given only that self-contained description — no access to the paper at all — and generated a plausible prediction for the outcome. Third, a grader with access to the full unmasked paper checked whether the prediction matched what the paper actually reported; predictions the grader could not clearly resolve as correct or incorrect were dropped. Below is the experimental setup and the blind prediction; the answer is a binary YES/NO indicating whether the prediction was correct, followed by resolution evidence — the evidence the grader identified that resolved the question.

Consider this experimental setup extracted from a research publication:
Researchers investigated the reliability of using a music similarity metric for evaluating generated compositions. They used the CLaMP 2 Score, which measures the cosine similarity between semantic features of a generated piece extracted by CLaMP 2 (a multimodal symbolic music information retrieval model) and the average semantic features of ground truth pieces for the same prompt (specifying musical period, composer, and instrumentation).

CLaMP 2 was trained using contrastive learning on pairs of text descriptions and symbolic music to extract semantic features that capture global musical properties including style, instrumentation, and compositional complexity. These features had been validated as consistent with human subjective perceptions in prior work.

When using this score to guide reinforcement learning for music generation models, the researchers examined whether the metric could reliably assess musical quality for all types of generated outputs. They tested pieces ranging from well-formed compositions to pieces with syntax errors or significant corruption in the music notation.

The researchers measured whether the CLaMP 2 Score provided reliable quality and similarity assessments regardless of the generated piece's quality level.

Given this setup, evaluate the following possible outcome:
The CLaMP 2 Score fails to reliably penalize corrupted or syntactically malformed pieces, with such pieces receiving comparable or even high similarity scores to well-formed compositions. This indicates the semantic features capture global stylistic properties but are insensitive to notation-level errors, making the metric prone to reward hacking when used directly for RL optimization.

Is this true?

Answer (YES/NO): NO